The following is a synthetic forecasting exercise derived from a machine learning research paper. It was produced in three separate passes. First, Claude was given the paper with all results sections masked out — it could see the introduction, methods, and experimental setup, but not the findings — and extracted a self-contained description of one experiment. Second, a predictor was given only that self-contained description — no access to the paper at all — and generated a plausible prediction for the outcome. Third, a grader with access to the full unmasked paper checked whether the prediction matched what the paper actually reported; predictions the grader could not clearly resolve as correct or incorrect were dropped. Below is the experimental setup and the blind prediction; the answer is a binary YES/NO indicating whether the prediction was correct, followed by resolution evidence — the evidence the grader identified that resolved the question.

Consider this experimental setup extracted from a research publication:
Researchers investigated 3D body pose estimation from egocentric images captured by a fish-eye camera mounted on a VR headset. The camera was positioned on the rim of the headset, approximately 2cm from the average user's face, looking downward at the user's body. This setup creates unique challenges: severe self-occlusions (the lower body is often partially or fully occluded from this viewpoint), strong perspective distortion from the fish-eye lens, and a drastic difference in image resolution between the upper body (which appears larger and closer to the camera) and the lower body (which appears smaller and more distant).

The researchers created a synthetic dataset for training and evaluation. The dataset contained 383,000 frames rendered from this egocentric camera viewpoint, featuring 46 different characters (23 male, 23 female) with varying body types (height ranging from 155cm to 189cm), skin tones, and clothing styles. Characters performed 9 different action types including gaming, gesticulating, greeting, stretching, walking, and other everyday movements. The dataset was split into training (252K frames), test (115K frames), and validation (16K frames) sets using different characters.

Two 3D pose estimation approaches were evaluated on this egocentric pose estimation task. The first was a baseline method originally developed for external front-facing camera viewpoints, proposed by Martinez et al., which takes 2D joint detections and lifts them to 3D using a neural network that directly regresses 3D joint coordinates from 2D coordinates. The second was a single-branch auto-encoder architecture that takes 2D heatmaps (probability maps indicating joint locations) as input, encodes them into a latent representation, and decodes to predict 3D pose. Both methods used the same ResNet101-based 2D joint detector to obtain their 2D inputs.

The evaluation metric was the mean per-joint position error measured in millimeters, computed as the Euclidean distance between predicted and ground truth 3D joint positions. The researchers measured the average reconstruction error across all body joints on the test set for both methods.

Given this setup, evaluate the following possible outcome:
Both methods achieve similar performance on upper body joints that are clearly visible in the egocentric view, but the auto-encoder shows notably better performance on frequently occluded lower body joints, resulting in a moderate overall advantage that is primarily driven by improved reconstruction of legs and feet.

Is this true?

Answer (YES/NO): NO